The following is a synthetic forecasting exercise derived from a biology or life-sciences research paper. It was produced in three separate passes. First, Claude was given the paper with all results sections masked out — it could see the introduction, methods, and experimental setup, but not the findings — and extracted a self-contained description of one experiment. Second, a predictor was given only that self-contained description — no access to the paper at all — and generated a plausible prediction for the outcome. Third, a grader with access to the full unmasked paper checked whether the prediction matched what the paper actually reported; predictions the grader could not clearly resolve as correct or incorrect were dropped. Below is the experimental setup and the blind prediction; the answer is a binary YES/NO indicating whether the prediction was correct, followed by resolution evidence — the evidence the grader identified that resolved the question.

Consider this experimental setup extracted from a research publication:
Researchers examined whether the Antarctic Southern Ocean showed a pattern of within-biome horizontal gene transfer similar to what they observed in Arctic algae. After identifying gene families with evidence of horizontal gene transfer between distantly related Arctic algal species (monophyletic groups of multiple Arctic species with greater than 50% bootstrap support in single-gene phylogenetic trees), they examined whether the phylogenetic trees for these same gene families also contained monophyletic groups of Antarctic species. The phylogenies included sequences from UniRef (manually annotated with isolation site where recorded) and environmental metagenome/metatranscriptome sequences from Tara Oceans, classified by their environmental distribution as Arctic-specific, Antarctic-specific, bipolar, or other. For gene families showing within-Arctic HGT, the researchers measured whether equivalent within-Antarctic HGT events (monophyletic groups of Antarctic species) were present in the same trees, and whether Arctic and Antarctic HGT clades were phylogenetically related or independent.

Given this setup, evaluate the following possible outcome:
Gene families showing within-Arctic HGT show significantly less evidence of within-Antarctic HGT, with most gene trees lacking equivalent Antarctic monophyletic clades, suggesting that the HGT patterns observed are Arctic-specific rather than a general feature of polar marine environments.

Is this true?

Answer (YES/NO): NO